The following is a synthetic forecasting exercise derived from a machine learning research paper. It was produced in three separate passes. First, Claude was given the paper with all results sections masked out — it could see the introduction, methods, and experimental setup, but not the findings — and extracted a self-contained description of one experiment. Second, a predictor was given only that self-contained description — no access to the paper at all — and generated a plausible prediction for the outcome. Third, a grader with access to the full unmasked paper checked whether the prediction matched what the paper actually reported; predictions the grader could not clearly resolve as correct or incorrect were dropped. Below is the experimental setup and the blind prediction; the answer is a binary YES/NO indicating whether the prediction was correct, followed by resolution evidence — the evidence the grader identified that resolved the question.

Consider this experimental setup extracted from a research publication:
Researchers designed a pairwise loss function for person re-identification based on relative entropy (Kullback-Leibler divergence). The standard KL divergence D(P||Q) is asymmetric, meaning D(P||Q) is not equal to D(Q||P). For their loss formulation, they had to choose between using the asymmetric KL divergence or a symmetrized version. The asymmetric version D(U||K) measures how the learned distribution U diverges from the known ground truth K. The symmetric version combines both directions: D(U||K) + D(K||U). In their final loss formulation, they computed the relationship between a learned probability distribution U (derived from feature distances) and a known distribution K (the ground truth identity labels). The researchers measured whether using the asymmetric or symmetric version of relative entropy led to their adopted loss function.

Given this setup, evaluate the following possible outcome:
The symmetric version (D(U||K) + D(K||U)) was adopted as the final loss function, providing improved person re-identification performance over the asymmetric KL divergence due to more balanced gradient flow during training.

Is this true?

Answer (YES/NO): YES